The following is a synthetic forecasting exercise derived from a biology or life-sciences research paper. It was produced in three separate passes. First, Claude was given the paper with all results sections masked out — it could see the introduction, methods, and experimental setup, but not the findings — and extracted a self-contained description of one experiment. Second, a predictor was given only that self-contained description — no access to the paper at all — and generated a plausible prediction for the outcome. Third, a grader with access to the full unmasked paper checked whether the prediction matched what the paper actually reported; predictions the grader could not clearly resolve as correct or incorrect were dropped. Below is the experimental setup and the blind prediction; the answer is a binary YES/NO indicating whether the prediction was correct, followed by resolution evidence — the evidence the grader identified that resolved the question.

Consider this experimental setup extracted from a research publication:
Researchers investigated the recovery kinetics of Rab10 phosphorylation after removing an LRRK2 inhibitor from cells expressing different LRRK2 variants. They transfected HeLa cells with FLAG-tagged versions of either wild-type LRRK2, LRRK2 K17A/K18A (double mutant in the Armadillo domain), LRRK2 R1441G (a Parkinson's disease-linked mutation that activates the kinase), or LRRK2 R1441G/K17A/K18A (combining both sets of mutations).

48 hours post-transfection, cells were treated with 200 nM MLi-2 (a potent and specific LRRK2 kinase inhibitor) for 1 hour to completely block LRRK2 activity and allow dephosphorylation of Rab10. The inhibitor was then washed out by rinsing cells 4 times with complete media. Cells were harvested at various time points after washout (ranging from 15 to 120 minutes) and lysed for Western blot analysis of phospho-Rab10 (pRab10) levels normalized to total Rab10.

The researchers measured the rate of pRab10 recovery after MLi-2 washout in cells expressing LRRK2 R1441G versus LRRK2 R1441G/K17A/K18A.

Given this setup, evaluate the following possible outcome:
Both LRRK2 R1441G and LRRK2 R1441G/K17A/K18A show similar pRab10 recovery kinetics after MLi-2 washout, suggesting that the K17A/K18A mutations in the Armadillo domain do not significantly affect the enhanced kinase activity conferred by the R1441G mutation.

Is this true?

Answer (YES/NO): NO